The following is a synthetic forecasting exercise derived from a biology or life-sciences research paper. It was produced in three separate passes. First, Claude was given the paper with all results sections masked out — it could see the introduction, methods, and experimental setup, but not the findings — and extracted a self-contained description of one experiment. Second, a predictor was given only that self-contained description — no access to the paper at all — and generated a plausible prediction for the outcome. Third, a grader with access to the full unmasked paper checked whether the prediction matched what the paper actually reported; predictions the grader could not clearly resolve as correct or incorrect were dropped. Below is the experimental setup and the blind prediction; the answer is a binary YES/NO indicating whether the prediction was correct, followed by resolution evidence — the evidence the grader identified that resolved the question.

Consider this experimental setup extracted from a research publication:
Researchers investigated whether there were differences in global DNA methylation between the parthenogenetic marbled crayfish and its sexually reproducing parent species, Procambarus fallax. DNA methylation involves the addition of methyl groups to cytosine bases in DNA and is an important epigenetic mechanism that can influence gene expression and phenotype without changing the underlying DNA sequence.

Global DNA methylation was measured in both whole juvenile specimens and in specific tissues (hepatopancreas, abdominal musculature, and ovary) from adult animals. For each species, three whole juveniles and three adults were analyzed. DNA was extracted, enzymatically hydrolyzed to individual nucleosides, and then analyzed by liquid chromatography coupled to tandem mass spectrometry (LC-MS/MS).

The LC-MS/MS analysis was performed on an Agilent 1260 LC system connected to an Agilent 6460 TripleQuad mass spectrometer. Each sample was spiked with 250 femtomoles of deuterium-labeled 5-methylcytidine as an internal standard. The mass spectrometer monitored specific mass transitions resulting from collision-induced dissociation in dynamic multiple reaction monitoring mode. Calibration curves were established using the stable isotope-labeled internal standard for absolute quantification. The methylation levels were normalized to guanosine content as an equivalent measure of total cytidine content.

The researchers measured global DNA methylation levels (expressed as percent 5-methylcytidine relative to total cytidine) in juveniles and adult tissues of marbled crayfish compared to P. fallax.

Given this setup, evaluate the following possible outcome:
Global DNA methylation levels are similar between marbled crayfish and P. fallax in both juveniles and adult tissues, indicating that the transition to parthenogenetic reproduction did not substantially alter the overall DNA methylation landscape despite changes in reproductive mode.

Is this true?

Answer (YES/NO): NO